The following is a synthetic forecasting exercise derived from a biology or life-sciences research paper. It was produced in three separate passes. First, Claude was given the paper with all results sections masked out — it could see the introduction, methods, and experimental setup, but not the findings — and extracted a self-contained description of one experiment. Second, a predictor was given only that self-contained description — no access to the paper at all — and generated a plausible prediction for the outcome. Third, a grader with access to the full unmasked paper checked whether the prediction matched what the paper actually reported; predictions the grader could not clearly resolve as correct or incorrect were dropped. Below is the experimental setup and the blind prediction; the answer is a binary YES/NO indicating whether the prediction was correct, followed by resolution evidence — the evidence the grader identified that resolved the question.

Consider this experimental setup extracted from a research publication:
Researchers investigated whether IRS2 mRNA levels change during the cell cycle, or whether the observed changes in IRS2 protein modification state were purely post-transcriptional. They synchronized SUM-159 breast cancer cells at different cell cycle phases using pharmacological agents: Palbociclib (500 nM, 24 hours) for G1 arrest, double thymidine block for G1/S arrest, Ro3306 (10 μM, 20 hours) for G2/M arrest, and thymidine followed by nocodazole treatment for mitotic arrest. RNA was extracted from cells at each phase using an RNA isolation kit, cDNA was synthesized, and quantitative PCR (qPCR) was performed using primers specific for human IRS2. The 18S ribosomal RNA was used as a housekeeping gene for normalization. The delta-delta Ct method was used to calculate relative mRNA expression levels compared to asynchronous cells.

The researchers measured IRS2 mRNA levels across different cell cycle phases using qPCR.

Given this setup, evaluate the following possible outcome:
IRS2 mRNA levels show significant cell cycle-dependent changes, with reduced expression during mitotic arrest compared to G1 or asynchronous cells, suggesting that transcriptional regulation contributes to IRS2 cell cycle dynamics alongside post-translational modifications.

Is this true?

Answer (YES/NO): NO